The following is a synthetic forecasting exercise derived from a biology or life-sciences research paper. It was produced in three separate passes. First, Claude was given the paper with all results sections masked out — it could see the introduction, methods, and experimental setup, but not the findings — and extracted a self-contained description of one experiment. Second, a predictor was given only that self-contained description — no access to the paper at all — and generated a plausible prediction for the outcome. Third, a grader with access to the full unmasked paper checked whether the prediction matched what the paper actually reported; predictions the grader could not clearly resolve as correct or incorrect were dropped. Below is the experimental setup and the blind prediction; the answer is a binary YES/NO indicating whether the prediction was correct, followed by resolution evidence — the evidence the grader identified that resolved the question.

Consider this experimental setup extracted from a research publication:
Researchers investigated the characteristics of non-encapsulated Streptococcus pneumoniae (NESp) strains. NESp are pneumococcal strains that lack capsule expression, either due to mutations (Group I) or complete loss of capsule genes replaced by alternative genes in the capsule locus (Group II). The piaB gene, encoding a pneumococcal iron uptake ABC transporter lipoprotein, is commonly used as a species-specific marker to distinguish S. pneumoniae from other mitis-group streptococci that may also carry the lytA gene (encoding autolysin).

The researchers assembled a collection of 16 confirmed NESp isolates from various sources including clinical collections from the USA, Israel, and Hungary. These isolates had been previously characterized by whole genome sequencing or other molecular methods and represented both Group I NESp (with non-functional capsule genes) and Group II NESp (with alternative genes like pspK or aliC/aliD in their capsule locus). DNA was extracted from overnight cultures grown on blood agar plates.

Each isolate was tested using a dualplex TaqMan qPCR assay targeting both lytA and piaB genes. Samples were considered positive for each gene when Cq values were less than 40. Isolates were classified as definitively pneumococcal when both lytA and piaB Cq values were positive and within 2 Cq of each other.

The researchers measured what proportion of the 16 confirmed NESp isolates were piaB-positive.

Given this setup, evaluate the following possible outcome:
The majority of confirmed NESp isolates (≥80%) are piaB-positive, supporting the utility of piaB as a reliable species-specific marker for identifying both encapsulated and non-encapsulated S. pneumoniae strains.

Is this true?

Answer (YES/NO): NO